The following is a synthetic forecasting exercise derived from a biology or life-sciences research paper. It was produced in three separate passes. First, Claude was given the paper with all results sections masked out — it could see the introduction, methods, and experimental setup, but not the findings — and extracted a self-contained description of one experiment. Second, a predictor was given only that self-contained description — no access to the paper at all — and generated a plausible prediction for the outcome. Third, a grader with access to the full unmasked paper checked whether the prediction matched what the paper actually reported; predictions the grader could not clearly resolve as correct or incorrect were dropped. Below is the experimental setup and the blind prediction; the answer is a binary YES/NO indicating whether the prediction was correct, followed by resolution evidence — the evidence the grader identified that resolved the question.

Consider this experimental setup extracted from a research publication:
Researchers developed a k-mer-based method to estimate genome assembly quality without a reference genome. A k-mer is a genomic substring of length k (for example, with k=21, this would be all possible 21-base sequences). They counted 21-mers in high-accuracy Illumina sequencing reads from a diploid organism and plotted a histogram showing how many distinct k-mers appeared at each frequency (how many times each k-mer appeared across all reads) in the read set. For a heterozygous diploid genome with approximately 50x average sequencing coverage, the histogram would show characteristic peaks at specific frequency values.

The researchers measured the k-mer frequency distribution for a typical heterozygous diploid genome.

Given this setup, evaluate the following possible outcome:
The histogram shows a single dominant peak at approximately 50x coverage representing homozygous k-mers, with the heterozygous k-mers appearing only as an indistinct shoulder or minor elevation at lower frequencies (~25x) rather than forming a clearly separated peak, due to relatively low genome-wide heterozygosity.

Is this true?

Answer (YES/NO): NO